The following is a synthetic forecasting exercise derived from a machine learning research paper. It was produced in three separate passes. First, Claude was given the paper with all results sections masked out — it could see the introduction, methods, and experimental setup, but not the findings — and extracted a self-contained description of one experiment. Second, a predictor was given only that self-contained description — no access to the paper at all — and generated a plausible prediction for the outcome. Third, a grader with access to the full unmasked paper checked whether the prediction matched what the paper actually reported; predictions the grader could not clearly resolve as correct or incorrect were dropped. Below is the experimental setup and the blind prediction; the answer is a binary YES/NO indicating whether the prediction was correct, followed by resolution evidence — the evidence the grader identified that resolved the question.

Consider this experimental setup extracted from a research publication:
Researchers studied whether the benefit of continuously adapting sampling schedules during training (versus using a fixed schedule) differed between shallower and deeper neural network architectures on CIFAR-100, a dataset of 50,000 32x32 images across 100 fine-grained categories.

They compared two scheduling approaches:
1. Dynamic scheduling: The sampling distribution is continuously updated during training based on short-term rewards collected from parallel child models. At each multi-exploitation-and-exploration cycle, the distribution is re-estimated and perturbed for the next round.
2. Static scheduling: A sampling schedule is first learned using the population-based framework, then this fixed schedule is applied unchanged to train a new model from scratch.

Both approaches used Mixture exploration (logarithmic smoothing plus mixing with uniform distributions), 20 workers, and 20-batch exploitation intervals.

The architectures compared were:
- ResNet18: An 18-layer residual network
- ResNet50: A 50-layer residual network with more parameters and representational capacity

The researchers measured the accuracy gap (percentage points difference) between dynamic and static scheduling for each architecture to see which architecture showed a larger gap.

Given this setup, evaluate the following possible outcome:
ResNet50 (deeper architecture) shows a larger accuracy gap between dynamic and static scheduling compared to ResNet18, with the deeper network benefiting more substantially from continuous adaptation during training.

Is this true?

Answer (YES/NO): YES